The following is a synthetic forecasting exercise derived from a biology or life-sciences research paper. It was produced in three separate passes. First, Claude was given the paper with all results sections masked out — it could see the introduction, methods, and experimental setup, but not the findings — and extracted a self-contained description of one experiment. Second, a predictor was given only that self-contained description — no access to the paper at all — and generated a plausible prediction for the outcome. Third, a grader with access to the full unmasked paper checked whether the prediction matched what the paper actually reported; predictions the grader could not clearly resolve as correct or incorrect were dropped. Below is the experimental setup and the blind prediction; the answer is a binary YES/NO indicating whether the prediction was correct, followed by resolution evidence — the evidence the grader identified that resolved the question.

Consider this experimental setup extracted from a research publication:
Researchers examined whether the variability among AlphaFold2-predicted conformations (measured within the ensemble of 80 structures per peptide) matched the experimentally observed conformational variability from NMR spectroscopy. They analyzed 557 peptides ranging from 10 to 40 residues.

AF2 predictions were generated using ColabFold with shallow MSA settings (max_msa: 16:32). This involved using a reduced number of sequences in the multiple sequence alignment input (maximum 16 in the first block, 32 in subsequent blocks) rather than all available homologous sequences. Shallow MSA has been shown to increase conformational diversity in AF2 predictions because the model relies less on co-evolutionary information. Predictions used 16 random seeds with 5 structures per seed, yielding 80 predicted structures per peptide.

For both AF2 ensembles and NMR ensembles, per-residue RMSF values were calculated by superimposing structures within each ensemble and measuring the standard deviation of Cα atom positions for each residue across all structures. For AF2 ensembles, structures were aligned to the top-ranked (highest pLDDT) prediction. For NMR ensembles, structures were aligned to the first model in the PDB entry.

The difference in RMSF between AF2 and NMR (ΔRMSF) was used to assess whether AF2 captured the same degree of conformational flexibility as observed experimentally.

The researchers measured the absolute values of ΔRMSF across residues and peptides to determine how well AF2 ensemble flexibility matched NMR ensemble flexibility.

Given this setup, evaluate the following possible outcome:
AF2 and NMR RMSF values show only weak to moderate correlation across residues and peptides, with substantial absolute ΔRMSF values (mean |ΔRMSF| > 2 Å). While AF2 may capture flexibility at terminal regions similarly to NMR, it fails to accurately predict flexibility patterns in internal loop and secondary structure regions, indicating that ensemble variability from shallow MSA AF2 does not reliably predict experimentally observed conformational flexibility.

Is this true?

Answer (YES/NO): NO